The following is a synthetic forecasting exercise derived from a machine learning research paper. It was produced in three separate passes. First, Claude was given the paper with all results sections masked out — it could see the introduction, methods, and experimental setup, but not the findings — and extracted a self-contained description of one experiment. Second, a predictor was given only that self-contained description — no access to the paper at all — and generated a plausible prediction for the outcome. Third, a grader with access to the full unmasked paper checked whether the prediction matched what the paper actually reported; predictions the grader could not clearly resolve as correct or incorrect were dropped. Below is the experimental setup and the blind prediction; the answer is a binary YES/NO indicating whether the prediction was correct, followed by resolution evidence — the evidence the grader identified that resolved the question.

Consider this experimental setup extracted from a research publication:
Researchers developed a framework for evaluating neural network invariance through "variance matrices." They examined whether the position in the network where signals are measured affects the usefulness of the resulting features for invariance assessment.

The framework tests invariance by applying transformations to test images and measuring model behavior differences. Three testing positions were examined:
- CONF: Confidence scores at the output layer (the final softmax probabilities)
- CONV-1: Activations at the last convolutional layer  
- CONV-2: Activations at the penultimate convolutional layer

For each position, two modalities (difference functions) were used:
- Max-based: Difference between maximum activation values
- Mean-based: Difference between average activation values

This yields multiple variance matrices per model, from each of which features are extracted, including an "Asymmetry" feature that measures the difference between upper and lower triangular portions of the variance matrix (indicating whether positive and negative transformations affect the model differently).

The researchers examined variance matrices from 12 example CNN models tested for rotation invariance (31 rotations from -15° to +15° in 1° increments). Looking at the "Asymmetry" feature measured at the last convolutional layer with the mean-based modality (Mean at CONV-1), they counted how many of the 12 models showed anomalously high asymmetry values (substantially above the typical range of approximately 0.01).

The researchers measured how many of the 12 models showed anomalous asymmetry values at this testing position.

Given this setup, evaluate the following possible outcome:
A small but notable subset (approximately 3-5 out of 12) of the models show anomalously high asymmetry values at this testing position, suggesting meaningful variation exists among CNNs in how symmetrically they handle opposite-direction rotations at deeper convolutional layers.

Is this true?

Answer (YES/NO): NO